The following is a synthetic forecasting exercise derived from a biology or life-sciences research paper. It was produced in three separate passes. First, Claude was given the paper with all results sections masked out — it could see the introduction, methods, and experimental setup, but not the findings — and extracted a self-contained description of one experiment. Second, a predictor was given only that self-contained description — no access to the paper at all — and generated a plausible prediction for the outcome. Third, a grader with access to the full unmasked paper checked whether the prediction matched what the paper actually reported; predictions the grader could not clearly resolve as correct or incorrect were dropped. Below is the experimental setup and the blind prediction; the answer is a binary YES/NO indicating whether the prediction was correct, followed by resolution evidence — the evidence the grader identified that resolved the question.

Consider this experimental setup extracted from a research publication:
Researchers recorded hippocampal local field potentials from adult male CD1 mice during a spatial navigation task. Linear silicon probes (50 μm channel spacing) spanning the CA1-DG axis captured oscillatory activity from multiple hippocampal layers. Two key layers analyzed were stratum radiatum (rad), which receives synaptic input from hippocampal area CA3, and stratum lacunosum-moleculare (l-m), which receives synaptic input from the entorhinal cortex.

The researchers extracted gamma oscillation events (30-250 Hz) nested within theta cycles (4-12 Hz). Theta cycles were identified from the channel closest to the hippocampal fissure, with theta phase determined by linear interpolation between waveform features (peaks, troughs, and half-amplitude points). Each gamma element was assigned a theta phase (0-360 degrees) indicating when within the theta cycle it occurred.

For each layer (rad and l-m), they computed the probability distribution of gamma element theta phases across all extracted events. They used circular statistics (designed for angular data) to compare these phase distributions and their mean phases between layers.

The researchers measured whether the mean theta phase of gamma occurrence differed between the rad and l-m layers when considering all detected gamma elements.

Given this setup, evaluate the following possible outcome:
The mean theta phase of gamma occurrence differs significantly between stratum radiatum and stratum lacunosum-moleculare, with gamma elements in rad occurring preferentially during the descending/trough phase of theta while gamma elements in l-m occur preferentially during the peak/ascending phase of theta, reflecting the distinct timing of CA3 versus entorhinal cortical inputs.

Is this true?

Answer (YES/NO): NO